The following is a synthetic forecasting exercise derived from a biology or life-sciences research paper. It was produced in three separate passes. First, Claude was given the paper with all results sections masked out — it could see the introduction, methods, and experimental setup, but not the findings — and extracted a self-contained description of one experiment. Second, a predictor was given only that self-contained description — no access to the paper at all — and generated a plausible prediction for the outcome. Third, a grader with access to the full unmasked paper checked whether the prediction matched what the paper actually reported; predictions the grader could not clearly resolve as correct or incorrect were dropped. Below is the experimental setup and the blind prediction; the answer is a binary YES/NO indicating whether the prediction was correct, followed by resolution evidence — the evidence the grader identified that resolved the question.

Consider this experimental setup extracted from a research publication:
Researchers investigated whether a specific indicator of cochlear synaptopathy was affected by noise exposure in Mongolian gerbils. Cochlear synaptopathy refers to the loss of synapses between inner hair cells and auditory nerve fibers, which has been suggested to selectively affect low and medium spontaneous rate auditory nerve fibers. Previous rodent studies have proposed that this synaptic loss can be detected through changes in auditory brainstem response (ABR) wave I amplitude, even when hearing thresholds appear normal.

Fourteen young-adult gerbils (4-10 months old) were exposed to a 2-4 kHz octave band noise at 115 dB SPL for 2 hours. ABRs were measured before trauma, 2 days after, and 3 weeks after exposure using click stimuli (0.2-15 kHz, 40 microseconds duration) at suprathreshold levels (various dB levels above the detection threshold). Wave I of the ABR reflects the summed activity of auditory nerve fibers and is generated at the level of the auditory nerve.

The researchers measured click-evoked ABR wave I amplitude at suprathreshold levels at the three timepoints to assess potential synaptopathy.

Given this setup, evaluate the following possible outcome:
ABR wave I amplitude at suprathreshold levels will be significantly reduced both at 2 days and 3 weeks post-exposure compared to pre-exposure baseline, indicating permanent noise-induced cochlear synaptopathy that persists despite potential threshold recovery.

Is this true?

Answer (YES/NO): YES